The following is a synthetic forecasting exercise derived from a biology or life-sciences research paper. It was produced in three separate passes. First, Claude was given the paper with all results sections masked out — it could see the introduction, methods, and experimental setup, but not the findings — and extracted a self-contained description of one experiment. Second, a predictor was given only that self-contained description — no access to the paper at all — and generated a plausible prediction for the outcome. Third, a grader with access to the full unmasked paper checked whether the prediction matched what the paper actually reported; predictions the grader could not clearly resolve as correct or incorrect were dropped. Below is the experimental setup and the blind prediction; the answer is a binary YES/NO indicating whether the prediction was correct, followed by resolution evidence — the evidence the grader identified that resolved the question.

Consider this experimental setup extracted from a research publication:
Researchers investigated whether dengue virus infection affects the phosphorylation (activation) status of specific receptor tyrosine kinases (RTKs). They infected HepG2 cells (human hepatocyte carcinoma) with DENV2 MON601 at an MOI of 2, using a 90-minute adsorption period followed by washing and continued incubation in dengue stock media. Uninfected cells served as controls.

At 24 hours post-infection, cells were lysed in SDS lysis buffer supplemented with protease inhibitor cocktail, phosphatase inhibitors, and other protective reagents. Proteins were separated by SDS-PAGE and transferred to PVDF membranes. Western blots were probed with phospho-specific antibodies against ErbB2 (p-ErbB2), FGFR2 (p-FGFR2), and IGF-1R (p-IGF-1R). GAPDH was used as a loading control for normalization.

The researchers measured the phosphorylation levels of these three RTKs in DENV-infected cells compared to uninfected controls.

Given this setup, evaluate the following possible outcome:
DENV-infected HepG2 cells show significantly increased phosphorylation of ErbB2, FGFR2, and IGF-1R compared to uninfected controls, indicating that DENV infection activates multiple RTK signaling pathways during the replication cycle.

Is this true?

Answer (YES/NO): NO